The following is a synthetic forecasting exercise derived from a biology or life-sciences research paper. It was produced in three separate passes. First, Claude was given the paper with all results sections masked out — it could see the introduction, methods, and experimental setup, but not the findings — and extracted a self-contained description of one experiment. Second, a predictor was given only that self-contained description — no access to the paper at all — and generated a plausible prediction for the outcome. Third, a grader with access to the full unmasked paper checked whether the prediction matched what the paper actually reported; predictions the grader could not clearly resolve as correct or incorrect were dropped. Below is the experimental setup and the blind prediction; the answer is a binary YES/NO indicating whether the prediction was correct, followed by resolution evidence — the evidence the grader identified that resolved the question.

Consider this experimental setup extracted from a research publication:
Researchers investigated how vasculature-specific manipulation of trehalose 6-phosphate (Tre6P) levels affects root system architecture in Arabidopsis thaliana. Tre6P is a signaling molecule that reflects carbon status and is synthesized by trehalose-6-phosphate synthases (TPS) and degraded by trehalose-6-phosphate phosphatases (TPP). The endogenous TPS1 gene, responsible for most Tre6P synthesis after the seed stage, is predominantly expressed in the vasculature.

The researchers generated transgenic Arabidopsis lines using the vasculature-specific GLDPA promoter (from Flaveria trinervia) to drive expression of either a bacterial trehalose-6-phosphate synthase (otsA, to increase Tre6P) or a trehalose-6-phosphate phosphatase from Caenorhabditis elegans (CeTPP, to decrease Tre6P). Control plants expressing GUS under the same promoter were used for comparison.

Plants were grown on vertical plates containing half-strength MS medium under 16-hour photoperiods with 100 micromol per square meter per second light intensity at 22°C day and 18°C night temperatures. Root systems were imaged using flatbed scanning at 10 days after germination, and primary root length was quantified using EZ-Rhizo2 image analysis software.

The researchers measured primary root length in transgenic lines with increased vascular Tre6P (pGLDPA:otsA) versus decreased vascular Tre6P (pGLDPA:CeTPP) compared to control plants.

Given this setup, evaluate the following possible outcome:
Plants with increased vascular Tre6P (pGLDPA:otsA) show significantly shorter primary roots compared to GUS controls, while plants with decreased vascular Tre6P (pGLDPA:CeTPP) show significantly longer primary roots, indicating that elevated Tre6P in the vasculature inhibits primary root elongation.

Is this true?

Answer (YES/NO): YES